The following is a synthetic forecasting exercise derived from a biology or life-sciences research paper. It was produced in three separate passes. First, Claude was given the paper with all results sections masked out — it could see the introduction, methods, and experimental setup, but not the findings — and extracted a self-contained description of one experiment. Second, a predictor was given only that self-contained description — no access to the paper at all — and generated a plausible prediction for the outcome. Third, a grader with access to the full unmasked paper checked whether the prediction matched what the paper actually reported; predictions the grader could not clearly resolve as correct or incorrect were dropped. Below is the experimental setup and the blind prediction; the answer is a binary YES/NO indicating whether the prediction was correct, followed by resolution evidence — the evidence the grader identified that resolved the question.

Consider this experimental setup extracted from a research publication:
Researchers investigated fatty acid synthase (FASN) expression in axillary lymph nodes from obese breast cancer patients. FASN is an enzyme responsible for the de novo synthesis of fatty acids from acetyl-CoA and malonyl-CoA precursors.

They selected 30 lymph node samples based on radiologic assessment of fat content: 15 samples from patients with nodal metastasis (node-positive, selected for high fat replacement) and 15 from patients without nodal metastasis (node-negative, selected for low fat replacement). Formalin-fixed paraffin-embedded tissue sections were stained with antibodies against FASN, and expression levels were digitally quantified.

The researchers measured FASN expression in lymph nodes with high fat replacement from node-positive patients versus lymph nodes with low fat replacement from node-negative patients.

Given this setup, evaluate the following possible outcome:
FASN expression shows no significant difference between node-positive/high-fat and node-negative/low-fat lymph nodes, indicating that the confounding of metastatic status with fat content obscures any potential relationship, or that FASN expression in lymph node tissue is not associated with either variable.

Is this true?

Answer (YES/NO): YES